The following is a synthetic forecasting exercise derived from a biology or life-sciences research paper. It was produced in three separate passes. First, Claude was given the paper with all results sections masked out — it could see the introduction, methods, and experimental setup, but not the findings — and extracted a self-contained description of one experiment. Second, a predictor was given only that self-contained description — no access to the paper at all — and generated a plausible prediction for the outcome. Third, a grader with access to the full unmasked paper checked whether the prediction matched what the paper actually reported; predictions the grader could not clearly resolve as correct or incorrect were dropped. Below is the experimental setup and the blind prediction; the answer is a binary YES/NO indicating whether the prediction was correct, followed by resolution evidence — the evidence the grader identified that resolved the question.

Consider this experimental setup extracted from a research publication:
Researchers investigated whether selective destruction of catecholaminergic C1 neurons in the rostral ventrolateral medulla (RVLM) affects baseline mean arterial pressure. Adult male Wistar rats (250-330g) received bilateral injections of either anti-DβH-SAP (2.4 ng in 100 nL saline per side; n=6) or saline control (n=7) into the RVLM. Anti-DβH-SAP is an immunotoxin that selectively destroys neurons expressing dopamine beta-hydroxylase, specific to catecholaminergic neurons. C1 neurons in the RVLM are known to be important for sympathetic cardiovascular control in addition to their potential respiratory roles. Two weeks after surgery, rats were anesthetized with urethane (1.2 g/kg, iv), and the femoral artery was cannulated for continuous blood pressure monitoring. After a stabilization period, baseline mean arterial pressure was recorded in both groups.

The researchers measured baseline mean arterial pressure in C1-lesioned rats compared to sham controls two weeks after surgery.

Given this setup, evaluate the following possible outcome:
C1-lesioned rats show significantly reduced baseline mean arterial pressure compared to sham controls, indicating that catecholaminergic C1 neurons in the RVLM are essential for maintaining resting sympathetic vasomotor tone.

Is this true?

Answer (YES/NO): NO